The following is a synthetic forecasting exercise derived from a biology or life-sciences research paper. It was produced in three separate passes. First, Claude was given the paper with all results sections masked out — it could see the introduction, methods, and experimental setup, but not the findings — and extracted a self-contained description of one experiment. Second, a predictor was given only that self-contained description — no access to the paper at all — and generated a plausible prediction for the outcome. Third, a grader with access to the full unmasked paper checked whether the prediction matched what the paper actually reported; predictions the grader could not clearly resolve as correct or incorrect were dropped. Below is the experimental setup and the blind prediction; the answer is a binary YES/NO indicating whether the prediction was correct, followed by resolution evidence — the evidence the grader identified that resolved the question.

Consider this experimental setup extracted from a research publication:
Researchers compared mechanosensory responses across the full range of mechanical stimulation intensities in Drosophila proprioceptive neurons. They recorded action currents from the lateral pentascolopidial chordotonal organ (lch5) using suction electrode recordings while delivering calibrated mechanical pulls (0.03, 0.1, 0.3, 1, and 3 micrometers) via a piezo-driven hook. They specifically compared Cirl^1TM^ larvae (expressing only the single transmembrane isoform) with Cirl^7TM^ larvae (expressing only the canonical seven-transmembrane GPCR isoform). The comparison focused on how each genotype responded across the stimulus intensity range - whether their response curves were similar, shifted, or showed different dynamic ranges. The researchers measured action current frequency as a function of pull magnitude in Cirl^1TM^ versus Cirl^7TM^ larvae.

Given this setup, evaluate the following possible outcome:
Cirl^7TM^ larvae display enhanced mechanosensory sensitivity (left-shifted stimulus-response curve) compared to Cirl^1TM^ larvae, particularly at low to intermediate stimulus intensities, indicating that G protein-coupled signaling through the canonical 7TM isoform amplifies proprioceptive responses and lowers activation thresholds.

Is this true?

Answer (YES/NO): NO